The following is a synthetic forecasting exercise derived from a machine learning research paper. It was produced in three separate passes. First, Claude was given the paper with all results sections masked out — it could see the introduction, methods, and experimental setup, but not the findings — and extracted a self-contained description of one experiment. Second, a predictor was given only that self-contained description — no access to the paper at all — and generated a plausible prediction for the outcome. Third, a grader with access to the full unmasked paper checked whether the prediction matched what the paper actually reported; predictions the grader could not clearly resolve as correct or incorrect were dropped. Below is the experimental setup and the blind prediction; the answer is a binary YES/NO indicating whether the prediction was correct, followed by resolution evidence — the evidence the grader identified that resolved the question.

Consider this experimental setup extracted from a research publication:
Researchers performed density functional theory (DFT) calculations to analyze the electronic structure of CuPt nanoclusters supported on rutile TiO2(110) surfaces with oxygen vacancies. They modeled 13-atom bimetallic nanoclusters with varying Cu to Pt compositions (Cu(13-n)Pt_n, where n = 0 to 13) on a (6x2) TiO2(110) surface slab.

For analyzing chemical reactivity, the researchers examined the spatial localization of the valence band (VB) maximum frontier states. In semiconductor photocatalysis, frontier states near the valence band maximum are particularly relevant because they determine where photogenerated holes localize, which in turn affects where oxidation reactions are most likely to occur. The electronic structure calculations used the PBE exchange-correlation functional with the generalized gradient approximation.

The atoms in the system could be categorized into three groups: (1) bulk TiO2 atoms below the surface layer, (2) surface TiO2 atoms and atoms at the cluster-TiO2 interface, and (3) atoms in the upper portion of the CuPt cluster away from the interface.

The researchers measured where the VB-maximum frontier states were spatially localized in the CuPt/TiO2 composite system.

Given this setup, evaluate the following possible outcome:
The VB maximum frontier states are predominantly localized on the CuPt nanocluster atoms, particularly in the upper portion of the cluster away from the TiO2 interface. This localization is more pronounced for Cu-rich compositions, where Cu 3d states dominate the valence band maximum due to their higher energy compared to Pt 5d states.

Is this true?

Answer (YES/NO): NO